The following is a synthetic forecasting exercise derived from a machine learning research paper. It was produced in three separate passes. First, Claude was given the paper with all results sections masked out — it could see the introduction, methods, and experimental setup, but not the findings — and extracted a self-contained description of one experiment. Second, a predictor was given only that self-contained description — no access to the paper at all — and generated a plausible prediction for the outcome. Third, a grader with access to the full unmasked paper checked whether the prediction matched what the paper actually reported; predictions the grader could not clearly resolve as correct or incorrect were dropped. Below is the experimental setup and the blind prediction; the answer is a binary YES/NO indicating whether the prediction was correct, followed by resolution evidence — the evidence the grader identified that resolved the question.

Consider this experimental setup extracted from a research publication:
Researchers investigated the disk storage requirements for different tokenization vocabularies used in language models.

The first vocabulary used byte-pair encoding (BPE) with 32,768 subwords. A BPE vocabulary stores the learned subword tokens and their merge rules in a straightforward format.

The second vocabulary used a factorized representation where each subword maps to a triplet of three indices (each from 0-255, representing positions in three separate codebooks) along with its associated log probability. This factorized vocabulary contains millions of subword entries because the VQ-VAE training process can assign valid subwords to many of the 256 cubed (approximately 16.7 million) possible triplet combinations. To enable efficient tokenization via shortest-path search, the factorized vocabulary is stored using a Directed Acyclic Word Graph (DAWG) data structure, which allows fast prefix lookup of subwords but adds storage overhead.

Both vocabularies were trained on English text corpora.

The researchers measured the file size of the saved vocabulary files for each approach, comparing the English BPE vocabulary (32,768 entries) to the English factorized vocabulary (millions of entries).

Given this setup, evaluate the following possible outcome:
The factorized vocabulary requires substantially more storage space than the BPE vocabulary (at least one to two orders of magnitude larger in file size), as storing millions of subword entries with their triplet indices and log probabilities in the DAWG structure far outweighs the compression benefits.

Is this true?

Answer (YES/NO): YES